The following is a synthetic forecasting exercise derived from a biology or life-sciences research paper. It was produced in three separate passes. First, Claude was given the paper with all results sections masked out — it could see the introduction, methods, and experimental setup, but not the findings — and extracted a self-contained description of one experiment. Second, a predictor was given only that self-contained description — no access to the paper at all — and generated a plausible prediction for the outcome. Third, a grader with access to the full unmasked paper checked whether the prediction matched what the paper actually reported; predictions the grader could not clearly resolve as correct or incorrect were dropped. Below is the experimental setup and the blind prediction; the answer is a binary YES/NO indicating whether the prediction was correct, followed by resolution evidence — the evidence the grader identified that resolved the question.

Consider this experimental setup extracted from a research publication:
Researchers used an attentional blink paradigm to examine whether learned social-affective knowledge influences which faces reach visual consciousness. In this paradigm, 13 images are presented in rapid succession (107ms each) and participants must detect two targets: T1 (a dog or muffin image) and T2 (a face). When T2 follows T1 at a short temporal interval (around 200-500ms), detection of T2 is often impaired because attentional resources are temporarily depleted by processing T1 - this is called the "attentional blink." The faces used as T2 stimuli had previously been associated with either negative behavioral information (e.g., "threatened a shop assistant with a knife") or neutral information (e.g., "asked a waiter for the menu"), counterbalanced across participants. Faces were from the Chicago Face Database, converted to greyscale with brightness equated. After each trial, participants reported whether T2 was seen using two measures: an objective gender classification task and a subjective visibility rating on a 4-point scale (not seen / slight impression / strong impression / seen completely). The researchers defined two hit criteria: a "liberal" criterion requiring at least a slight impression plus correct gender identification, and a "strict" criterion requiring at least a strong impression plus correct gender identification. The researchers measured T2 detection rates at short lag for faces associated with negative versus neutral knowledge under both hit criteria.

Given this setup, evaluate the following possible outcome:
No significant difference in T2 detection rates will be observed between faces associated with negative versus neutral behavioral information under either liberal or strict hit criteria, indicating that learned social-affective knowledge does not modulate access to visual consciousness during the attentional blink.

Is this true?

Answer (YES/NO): NO